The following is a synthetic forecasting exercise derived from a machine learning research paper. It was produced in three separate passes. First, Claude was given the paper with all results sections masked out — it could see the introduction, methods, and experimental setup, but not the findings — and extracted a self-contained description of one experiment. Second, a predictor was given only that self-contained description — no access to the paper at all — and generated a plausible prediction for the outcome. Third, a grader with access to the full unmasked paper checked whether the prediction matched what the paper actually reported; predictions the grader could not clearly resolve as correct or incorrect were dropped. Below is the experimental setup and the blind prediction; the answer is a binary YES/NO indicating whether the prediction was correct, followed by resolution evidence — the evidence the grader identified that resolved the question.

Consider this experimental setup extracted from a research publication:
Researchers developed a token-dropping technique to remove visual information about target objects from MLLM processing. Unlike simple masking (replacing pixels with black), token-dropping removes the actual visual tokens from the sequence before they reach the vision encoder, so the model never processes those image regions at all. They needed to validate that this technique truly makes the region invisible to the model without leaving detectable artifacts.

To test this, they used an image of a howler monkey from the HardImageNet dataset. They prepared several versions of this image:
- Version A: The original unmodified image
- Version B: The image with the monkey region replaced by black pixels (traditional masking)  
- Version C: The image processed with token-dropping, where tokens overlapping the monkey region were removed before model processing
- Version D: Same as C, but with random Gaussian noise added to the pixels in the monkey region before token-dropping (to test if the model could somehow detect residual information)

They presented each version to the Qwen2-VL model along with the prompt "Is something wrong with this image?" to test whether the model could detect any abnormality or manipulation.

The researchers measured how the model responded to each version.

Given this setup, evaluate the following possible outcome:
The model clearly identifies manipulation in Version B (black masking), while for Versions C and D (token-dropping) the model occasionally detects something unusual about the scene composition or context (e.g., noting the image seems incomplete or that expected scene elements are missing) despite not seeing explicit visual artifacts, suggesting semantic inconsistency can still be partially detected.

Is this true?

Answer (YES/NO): NO